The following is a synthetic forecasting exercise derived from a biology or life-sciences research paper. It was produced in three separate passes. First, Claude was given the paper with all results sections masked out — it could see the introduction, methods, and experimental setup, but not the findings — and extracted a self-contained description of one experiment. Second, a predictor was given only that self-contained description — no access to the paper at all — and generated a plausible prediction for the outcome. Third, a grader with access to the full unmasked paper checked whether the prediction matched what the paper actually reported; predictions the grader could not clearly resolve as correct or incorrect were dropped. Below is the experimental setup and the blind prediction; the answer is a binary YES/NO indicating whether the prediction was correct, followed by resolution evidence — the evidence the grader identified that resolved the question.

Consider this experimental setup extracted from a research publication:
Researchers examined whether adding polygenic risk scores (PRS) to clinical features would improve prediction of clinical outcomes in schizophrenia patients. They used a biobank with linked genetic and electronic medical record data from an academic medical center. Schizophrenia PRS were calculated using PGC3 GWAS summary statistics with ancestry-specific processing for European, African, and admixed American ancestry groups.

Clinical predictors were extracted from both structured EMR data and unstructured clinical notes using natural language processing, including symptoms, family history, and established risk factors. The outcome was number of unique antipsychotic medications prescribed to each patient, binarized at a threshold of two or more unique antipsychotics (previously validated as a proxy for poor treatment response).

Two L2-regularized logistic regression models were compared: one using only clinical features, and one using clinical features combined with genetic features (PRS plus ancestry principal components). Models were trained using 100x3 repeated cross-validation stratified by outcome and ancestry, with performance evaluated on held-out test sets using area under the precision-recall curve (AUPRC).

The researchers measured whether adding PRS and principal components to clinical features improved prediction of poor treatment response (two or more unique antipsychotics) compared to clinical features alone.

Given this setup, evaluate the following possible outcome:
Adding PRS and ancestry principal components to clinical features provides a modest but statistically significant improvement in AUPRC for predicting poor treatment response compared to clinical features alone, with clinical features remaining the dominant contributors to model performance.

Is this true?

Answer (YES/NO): NO